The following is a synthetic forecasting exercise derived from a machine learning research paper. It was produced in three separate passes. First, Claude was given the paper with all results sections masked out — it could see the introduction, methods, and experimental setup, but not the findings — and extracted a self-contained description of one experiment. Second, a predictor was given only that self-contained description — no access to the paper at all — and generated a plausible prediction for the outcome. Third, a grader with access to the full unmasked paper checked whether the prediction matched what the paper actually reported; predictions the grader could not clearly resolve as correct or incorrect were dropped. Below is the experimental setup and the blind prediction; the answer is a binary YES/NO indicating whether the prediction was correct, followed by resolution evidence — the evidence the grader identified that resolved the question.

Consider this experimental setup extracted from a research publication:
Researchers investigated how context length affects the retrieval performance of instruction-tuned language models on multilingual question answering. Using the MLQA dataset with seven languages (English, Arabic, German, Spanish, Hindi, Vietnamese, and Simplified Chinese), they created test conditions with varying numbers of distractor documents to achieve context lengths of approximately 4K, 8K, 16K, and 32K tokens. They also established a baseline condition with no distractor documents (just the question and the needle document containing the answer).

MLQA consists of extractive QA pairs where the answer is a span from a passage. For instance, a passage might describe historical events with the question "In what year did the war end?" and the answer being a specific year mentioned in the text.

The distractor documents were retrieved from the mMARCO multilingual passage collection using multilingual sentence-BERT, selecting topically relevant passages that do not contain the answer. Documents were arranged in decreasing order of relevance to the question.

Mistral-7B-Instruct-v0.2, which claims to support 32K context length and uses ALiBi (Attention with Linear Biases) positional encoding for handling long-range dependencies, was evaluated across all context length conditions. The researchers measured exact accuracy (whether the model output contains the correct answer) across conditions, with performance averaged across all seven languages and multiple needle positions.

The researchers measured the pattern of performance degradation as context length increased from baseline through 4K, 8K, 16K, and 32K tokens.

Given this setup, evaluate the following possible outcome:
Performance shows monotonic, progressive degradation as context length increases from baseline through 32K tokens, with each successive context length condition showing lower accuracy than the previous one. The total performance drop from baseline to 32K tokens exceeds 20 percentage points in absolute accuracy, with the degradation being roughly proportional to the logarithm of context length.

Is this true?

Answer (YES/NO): NO